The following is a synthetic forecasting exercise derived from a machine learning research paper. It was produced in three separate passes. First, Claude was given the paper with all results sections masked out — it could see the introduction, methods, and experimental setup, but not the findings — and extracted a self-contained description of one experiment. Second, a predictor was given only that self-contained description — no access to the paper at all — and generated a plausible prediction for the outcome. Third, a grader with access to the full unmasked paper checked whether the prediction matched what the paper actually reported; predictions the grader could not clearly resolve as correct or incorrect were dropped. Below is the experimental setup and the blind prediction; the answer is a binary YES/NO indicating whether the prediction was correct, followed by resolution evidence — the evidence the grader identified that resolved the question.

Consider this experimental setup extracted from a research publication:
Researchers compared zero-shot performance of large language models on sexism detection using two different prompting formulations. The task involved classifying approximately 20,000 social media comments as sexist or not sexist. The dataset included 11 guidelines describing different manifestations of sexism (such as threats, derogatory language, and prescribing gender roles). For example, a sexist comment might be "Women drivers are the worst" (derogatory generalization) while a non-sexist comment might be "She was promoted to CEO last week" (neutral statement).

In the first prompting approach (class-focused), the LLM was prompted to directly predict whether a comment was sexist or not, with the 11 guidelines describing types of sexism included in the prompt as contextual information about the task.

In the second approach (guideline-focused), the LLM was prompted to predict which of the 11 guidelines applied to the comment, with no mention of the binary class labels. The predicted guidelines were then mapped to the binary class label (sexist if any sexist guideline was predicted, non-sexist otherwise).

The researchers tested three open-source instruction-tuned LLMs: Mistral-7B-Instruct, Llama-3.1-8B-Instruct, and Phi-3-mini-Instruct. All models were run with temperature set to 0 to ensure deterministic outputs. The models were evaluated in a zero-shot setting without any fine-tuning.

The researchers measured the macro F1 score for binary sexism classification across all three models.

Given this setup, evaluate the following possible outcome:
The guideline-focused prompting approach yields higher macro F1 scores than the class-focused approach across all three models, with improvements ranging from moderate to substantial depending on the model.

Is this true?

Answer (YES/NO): NO